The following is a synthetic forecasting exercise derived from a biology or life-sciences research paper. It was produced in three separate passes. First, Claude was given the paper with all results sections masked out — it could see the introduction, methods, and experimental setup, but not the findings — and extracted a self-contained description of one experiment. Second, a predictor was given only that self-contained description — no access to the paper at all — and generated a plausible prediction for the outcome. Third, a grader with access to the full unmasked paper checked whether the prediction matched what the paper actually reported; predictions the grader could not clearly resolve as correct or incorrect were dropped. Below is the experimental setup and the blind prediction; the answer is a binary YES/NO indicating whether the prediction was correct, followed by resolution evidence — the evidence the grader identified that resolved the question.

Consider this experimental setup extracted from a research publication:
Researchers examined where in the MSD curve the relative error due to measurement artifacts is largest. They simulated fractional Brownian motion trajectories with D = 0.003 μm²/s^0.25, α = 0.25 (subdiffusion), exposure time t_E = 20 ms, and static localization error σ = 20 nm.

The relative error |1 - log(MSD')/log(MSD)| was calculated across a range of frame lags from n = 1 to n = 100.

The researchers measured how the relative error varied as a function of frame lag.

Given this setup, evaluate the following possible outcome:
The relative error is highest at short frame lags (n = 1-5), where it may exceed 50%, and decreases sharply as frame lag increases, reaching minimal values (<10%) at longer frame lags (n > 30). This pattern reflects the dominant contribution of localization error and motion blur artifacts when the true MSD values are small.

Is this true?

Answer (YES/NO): NO